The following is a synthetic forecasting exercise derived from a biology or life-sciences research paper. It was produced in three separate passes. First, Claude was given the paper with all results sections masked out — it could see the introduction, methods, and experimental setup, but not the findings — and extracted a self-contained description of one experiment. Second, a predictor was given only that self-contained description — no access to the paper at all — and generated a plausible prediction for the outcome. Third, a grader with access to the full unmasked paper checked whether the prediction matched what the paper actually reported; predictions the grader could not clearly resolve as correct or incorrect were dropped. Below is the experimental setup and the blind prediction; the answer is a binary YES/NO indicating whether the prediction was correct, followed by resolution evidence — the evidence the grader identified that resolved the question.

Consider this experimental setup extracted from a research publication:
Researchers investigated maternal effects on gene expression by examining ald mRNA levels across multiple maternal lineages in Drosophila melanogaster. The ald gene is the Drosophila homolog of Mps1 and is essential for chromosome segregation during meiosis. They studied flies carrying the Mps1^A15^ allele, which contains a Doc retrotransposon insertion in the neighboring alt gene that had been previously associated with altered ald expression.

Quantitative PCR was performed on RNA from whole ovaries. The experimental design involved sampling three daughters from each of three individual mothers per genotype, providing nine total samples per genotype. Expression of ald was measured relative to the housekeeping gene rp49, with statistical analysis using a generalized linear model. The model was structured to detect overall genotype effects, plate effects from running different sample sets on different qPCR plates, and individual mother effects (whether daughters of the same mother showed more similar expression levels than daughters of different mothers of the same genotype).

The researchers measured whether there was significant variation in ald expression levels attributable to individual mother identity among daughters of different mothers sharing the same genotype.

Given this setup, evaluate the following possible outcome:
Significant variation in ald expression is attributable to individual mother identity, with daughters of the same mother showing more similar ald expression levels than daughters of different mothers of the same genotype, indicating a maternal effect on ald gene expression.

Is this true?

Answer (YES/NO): NO